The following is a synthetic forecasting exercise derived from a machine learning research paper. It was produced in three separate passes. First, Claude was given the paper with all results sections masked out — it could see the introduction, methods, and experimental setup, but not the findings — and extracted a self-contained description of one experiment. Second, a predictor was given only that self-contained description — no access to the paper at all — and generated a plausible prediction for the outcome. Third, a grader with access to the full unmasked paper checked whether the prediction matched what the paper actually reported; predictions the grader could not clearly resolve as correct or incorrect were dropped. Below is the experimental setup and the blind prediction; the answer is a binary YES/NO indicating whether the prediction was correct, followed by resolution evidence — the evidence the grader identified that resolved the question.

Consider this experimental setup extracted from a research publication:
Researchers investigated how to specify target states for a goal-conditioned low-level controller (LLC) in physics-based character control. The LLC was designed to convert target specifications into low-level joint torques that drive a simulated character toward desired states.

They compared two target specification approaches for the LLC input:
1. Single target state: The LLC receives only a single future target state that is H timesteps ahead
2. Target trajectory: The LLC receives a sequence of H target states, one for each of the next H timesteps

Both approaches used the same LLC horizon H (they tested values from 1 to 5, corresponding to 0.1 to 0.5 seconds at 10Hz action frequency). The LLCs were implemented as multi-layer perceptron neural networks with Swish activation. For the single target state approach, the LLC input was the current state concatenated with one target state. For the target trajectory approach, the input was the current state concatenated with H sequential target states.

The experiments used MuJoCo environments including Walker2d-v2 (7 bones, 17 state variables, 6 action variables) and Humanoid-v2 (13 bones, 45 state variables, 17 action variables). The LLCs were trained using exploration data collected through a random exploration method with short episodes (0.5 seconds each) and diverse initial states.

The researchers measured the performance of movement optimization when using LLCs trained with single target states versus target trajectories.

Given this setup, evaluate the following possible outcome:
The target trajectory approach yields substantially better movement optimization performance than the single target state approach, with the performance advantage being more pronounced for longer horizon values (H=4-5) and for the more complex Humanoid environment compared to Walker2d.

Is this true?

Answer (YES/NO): NO